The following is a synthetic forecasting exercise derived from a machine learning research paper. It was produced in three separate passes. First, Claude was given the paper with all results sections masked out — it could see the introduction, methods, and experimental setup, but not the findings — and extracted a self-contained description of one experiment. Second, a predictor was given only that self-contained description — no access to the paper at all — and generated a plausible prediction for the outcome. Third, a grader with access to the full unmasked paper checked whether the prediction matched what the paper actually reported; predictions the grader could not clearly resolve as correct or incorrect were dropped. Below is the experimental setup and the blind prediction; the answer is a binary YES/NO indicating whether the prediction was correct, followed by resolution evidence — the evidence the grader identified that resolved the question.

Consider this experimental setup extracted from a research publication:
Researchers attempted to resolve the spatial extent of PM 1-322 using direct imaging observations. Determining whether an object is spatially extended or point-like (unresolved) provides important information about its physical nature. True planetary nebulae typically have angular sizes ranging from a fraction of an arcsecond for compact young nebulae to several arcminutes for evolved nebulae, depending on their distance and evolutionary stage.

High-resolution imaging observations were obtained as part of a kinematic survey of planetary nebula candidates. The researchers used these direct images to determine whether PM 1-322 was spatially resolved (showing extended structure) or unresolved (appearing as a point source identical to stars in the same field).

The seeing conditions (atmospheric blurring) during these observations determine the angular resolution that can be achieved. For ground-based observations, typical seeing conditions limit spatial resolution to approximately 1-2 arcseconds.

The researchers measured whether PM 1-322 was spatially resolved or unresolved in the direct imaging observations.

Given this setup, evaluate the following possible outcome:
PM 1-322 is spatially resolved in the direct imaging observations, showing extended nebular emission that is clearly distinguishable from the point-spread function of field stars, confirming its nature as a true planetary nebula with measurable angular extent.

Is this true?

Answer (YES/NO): NO